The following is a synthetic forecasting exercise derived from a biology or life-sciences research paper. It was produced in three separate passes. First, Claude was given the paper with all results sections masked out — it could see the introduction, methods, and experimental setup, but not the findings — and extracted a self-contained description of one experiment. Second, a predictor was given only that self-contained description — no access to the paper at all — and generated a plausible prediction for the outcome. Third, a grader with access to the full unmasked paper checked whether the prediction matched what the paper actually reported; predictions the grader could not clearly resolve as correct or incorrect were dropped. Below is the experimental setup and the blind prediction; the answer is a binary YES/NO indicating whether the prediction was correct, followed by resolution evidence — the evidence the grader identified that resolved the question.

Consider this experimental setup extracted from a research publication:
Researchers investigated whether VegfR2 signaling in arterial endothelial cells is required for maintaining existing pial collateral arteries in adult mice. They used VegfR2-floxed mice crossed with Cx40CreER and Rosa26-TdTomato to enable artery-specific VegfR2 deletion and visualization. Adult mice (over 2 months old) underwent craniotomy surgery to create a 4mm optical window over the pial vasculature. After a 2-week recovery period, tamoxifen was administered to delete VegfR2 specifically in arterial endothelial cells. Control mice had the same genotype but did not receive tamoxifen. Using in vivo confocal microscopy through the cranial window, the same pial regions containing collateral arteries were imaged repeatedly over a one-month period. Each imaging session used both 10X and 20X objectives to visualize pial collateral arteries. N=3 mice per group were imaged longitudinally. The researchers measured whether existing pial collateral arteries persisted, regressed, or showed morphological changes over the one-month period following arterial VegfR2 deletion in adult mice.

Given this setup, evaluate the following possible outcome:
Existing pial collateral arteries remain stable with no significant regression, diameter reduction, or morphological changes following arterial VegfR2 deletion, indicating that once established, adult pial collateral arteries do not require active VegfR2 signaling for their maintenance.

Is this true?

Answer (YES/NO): NO